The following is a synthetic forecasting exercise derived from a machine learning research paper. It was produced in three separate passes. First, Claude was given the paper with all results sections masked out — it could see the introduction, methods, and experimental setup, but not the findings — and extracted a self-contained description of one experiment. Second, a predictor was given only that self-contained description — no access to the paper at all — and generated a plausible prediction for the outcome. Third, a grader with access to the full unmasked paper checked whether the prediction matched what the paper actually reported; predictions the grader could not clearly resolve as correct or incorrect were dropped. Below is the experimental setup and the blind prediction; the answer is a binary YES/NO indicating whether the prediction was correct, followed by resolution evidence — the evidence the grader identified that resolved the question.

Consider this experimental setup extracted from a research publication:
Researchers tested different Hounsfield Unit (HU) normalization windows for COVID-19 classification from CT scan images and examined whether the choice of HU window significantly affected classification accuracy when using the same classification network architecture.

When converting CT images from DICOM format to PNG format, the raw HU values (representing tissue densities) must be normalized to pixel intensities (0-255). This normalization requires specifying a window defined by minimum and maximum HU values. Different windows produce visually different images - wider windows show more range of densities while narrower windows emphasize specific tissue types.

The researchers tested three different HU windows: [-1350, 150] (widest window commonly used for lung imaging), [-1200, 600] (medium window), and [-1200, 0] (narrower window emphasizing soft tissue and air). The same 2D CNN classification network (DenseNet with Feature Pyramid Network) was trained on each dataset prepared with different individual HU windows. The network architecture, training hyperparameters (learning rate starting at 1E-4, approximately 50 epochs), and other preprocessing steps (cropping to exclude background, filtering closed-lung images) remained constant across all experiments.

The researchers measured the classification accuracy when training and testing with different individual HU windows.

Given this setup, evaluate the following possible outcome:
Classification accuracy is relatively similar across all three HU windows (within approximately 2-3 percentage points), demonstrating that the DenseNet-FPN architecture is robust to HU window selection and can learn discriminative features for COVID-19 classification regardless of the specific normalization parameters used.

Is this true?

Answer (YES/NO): NO